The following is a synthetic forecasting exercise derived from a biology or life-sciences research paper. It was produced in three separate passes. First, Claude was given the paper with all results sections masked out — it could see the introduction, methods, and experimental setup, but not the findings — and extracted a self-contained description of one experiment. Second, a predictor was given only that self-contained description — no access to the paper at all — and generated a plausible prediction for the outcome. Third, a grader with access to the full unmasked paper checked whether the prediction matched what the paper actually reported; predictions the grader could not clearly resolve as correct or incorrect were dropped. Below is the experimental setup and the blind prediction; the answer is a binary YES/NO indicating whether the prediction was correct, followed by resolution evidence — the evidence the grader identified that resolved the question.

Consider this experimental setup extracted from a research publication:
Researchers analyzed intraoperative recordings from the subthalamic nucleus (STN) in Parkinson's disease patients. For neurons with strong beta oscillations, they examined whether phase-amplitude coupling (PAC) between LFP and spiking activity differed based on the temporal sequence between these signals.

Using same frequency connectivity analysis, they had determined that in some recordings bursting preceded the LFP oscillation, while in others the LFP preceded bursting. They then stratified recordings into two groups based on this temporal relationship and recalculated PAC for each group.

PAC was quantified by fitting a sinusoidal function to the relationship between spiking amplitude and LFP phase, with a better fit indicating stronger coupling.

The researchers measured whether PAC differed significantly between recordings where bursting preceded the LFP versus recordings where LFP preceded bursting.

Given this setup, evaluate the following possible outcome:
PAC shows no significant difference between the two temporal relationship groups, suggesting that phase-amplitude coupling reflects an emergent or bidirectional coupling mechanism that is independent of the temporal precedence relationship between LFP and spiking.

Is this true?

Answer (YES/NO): YES